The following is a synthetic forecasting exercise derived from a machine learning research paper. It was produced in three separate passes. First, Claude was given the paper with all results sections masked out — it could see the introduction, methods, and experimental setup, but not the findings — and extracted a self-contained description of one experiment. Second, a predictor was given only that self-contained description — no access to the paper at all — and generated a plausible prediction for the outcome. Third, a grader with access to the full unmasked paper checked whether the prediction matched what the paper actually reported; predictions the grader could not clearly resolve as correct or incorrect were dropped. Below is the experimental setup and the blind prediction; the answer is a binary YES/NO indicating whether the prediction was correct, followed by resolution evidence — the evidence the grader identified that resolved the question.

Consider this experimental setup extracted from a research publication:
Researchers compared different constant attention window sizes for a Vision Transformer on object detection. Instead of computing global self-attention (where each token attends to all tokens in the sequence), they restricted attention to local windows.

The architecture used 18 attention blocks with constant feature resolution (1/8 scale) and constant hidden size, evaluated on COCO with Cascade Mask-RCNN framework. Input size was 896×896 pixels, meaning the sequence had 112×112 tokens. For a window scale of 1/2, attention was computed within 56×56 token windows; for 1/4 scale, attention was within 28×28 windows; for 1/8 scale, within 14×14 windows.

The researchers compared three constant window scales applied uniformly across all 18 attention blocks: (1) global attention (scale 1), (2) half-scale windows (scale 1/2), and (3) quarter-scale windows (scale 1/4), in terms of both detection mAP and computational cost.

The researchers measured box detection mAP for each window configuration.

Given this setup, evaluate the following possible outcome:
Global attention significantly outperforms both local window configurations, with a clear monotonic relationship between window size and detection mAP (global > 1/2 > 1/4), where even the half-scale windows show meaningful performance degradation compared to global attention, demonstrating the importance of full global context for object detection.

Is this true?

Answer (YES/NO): NO